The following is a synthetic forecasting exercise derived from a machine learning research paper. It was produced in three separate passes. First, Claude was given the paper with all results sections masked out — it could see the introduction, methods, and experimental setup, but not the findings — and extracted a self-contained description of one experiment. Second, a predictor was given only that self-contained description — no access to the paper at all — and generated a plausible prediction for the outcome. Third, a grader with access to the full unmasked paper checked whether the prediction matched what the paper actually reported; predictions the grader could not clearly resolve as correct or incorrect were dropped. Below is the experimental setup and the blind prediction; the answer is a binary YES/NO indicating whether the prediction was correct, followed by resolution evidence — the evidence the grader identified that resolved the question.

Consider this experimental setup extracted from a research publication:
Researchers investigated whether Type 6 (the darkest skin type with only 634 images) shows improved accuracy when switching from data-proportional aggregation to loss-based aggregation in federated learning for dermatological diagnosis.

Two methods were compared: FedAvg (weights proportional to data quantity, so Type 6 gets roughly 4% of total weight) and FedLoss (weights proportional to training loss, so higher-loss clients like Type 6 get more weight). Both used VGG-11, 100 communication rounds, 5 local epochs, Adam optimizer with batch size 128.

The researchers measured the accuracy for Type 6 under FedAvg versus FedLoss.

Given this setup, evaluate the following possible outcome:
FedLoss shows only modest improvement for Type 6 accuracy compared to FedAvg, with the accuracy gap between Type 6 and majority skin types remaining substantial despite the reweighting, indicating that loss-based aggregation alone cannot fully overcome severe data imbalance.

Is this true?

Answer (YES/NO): NO